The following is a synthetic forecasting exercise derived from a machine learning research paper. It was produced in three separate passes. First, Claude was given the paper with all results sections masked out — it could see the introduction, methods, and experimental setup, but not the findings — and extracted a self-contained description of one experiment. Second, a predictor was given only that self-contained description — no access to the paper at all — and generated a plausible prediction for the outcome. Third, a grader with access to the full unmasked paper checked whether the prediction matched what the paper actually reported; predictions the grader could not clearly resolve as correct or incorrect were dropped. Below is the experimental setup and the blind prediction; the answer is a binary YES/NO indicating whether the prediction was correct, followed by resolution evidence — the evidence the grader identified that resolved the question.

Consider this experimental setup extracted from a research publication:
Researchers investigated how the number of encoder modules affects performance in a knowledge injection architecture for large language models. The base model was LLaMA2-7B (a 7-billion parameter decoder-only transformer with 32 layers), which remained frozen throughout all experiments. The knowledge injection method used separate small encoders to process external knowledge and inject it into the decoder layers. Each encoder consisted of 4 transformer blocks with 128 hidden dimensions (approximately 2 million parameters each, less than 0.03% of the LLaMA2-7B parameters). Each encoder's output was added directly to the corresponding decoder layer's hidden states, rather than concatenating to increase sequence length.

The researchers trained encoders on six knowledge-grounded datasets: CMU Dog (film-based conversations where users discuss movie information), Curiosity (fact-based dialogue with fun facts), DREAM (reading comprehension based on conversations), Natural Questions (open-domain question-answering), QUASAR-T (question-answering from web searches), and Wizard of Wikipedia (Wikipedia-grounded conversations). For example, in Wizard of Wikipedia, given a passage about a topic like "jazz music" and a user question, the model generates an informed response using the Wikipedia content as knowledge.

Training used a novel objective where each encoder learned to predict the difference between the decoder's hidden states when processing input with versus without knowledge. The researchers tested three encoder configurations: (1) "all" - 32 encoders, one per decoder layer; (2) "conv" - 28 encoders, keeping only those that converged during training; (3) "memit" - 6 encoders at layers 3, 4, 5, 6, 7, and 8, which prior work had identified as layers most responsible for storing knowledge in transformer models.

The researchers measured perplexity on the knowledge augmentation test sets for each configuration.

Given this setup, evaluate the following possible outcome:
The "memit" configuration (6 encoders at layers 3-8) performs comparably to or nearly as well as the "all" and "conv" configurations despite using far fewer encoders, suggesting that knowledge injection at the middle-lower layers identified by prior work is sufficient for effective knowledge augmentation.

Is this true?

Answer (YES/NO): NO